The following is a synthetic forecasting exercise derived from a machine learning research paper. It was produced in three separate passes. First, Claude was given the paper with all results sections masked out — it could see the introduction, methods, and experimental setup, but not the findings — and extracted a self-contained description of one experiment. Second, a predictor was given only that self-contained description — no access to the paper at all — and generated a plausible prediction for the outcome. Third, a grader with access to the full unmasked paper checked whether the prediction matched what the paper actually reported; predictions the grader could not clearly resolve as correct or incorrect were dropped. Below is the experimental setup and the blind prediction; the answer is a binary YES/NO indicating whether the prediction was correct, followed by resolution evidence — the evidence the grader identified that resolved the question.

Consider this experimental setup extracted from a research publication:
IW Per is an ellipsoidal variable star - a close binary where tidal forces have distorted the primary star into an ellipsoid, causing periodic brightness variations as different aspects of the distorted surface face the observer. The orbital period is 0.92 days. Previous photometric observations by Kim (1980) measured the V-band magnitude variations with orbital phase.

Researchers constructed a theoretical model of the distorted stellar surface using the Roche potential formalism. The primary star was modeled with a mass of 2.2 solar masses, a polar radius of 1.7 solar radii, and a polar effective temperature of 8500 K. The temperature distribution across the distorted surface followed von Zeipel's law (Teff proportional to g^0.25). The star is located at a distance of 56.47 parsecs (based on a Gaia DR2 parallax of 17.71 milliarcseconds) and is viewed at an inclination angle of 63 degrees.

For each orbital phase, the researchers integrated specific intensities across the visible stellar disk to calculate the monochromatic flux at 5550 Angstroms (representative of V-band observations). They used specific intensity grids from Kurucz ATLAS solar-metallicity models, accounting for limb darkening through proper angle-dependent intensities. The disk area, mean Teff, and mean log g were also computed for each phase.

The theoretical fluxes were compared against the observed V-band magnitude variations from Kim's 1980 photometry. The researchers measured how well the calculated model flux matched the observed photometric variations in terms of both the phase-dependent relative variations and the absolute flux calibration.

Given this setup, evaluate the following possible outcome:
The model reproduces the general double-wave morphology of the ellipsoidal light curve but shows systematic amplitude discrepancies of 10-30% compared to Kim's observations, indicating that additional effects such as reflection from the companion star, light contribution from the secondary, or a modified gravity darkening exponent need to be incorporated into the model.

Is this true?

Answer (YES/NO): NO